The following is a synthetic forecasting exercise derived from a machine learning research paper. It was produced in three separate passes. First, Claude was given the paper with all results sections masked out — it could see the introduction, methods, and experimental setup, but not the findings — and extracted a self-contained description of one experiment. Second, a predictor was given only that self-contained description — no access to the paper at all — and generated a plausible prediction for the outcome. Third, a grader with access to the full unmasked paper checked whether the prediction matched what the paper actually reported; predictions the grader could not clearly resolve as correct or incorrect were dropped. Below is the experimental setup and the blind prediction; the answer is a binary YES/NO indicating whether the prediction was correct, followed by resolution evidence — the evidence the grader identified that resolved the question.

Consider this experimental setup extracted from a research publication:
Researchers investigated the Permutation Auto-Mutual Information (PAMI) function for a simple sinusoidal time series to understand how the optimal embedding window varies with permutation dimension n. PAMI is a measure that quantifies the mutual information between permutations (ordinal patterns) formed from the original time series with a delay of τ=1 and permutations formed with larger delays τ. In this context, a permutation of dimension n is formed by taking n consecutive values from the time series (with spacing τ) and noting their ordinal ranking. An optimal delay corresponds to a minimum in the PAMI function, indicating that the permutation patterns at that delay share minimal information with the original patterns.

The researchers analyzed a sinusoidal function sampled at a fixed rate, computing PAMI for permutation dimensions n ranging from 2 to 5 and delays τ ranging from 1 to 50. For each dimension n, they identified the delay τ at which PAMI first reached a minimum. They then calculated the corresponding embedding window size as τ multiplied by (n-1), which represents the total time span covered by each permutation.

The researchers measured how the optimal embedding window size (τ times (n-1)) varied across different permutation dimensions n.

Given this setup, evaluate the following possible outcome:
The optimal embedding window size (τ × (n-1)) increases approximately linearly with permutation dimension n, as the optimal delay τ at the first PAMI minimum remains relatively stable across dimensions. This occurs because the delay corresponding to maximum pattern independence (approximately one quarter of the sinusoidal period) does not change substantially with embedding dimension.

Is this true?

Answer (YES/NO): NO